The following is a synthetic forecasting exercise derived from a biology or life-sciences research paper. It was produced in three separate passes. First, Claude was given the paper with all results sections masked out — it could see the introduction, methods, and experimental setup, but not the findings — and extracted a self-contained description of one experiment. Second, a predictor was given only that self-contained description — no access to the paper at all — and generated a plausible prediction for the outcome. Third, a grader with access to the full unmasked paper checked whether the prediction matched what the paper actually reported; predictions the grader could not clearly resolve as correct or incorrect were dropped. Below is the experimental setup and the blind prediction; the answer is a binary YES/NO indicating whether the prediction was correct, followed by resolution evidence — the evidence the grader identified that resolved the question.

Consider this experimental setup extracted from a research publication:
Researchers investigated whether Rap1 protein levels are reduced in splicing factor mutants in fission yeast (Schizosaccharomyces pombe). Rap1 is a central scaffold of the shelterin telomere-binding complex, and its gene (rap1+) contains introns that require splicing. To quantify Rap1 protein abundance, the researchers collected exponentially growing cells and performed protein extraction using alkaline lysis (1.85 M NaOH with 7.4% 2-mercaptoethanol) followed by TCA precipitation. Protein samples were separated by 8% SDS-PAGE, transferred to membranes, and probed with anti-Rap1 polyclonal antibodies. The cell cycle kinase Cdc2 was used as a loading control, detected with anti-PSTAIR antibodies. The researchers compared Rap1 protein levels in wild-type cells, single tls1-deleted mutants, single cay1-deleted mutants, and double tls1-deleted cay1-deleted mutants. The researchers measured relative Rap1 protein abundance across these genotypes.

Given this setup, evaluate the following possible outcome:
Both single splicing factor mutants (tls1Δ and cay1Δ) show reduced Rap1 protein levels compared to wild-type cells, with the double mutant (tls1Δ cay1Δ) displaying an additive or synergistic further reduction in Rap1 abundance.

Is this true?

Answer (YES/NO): YES